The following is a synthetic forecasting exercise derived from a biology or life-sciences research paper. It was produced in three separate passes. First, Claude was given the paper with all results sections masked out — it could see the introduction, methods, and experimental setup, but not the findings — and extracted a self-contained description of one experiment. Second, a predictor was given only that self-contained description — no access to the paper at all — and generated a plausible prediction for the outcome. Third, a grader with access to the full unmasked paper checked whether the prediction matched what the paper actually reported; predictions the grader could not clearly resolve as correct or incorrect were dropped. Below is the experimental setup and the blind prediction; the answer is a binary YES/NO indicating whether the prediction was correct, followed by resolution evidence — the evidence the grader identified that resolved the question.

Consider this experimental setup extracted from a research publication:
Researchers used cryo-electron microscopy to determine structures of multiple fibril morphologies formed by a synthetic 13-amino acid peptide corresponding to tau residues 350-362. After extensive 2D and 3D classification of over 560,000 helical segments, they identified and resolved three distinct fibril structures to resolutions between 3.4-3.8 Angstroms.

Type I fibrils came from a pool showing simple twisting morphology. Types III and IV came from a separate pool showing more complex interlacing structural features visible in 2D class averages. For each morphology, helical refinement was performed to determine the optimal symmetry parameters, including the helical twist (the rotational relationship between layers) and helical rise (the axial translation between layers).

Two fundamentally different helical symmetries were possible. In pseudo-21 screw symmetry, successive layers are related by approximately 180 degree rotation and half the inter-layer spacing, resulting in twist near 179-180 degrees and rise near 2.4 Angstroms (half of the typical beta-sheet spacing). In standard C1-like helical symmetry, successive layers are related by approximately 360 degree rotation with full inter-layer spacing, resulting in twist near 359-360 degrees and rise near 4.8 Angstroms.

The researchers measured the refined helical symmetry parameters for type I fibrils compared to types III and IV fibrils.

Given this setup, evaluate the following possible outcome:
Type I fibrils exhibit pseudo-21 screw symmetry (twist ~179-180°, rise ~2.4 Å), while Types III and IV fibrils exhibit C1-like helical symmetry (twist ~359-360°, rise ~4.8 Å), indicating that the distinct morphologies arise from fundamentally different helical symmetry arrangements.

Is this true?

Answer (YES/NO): YES